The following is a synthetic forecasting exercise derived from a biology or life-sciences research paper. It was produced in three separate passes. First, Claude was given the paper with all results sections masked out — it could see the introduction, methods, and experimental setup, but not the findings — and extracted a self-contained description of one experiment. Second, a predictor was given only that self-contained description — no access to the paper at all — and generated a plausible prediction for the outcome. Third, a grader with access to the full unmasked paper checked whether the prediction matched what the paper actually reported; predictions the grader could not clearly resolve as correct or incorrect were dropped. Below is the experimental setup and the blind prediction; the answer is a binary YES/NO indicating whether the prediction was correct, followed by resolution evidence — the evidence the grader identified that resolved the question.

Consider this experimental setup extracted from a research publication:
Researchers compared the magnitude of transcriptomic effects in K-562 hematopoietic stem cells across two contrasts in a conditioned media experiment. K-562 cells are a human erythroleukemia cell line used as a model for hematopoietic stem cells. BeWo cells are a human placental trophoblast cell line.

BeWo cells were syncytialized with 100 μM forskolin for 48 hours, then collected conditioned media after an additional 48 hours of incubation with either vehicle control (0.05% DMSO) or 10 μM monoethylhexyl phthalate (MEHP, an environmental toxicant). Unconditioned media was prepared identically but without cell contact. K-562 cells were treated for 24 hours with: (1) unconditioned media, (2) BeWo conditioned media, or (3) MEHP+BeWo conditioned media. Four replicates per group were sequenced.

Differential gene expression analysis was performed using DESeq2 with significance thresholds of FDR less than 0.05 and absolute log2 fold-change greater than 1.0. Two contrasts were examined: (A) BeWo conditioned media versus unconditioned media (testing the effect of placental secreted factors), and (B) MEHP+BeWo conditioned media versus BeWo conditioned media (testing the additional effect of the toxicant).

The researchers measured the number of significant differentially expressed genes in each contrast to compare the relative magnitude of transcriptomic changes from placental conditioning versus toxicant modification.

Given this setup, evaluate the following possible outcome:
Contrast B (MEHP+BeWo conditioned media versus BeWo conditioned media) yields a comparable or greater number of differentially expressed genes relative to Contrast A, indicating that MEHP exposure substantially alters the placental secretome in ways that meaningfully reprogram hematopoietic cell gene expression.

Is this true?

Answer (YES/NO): NO